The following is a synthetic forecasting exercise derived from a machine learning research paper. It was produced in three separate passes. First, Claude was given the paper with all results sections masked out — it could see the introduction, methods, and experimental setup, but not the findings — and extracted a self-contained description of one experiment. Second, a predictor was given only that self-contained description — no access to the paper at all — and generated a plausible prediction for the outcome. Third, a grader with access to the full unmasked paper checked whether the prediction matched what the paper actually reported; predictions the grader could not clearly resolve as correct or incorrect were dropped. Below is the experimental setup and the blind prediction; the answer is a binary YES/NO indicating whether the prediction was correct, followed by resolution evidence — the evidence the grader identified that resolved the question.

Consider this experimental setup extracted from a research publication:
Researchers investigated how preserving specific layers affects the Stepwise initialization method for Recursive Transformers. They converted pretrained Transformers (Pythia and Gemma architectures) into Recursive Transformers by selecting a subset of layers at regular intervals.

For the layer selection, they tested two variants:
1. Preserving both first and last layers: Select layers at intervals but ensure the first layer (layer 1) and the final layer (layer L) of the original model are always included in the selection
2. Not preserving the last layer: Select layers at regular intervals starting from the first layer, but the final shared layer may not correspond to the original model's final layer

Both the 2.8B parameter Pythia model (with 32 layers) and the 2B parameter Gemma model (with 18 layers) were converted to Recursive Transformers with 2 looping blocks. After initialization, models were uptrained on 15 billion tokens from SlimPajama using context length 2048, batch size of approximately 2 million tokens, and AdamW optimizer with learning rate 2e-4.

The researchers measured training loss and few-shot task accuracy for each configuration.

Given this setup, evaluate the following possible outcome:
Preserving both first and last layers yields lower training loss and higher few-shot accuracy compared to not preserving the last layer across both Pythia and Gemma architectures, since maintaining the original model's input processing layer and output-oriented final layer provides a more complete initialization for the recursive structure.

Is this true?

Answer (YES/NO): NO